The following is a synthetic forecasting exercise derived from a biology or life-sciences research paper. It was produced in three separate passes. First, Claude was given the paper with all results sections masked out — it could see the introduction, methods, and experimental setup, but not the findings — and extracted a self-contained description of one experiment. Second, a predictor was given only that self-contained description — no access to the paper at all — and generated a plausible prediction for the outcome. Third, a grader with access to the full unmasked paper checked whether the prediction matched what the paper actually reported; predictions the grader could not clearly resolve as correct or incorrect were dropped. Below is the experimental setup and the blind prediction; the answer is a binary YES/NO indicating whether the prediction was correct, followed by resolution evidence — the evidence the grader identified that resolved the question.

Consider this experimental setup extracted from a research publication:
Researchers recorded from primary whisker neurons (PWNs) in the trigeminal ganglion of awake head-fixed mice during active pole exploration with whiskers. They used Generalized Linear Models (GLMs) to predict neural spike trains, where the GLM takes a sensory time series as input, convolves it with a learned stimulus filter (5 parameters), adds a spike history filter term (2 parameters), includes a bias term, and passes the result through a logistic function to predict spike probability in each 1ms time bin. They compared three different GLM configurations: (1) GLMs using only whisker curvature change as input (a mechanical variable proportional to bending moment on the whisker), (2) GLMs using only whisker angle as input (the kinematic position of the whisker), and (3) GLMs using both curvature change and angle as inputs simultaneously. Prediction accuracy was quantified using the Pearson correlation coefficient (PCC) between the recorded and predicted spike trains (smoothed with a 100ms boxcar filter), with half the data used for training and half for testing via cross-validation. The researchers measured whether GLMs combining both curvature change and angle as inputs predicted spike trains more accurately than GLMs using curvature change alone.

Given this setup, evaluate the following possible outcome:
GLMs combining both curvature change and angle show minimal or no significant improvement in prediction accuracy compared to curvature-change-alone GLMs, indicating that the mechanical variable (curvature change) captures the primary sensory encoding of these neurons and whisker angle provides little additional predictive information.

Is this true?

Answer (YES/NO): YES